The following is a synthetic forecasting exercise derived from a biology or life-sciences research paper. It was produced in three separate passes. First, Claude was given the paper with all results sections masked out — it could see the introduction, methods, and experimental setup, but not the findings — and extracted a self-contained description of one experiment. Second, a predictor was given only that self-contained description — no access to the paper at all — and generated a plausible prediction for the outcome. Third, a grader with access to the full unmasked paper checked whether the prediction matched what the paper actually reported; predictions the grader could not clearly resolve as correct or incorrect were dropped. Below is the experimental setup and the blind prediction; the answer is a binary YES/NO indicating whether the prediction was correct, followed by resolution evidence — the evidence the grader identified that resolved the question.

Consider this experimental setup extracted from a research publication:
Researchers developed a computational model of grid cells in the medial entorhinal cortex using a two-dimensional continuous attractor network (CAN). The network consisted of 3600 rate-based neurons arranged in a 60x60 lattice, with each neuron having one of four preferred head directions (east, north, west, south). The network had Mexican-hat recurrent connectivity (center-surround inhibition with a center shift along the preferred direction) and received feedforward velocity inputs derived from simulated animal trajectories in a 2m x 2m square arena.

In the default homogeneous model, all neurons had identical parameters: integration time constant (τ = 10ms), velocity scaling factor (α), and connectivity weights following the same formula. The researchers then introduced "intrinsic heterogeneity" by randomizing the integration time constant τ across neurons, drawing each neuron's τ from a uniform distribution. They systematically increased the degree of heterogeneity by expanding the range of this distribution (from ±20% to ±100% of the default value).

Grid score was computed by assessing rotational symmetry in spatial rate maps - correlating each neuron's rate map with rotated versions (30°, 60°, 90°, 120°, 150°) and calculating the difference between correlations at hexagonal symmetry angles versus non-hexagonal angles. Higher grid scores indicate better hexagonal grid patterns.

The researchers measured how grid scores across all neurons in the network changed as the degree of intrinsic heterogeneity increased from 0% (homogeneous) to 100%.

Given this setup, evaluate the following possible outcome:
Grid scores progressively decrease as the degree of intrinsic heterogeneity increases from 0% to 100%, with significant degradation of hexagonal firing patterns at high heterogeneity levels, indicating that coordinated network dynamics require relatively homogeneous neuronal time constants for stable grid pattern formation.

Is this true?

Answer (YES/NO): YES